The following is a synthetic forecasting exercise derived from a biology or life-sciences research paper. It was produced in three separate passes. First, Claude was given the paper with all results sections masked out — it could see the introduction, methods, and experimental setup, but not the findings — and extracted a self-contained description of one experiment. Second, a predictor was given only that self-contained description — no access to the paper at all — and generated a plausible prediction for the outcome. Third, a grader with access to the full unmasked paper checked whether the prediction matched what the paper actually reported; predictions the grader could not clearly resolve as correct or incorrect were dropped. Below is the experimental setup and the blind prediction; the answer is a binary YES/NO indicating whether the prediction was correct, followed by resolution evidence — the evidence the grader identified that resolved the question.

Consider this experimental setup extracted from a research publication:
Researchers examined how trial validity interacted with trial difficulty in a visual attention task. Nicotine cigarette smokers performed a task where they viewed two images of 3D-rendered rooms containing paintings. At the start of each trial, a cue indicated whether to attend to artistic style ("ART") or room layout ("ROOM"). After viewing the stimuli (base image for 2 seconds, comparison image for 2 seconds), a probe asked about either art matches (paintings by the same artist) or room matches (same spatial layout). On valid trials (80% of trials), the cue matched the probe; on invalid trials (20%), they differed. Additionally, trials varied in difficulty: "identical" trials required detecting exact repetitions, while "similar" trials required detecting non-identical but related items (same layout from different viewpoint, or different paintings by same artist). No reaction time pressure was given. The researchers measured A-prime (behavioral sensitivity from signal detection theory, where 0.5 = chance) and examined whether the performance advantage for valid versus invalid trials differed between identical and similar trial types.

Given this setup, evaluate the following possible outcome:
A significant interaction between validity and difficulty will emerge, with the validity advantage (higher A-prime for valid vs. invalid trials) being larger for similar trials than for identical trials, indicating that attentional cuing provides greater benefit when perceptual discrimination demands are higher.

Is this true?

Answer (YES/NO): YES